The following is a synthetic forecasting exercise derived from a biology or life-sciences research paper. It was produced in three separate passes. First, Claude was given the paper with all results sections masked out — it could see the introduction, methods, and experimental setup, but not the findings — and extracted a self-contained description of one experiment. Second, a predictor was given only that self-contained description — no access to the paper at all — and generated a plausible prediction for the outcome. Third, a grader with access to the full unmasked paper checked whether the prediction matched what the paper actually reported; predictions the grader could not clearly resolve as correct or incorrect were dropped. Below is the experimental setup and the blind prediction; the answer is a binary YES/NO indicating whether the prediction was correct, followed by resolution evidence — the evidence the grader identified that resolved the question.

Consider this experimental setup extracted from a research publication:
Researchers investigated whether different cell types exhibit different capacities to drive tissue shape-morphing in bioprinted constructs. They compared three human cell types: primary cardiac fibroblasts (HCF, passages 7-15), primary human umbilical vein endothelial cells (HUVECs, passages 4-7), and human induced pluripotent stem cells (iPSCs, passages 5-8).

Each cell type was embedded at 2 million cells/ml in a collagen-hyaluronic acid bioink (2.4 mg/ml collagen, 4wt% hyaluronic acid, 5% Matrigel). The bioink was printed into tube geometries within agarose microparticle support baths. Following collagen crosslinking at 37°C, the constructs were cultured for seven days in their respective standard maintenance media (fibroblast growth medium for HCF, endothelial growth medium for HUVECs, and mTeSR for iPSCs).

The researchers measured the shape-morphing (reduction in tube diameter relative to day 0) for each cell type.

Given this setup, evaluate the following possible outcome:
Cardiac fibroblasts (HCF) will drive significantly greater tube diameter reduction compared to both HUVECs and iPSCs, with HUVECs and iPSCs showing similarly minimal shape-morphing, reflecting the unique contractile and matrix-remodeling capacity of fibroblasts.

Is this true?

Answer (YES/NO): NO